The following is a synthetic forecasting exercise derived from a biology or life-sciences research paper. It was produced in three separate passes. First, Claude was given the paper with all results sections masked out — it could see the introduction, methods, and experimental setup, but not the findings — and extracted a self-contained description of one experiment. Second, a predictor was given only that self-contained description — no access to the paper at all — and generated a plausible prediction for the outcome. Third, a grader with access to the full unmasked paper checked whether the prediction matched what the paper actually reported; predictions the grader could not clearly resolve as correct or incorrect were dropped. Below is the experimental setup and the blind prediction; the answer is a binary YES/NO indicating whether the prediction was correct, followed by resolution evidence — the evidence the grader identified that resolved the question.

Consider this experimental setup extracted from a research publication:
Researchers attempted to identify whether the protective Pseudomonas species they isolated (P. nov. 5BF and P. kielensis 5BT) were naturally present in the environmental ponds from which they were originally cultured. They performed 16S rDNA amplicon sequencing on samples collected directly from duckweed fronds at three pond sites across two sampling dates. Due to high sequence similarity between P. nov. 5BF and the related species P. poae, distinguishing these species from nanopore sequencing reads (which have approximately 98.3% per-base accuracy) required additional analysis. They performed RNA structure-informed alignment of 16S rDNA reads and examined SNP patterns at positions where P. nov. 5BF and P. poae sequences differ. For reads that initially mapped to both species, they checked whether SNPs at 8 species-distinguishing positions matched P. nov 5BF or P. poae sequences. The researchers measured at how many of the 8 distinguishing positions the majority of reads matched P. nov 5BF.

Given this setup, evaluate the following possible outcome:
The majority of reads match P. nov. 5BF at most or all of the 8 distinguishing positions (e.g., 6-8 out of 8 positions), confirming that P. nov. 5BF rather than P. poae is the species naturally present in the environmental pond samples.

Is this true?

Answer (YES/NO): YES